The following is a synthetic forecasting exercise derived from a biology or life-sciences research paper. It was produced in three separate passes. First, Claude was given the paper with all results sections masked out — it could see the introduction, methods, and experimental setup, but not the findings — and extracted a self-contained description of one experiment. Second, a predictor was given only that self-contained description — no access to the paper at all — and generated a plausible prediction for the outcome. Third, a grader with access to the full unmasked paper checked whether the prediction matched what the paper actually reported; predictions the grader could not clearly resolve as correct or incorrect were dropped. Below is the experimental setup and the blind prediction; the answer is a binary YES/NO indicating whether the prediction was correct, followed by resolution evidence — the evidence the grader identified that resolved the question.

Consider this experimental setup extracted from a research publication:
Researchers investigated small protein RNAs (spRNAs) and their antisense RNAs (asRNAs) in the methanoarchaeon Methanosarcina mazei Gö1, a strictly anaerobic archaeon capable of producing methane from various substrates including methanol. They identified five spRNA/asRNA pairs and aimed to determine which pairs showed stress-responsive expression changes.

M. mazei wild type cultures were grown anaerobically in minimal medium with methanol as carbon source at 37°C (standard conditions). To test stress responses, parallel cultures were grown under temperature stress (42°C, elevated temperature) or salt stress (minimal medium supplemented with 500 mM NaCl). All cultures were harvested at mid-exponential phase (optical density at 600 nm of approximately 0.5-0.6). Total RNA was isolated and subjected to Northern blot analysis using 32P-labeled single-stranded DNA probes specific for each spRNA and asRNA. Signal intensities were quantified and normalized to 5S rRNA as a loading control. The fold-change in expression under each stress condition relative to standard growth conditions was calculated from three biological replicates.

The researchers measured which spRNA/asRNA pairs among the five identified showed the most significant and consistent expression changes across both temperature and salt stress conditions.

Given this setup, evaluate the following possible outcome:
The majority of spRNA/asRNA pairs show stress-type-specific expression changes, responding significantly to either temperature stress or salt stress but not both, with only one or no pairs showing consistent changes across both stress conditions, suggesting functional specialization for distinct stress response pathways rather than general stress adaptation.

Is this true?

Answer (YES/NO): NO